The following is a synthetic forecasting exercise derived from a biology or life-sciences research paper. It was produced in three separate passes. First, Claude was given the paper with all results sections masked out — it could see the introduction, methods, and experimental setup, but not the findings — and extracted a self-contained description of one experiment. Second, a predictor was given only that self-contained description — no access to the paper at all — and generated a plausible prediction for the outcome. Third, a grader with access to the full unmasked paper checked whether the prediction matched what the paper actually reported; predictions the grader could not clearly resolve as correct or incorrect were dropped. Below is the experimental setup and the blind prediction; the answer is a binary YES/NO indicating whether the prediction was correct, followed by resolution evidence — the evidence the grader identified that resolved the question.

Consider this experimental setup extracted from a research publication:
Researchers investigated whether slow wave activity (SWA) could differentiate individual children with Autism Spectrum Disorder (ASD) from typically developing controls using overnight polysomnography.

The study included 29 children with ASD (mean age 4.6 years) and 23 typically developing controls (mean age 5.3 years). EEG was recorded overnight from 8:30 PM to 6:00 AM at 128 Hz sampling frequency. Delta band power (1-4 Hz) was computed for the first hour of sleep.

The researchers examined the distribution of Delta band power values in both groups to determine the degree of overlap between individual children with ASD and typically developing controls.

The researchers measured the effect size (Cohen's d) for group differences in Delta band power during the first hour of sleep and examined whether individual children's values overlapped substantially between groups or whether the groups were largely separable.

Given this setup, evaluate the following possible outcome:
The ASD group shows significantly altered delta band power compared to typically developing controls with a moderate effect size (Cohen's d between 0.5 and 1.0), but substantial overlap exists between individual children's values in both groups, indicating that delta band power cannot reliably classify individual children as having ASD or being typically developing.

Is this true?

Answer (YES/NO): NO